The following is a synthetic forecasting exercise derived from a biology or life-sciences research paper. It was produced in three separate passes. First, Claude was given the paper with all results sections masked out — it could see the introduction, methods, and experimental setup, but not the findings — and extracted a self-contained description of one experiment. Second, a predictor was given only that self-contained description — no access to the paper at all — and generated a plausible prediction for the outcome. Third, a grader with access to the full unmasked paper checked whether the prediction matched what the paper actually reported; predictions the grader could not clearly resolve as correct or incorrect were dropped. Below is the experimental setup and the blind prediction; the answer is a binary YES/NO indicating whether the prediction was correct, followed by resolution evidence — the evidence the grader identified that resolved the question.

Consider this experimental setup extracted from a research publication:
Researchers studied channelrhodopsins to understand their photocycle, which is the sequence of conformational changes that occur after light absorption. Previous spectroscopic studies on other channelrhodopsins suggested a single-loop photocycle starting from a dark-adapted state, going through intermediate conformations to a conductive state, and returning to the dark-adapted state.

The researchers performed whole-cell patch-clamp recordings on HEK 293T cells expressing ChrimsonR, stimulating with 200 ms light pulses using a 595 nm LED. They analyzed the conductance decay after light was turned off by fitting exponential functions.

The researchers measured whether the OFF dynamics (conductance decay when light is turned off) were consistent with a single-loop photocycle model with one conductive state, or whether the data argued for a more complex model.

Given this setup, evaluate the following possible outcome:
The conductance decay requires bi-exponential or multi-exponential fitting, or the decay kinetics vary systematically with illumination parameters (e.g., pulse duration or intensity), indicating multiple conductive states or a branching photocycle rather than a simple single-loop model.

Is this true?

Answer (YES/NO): YES